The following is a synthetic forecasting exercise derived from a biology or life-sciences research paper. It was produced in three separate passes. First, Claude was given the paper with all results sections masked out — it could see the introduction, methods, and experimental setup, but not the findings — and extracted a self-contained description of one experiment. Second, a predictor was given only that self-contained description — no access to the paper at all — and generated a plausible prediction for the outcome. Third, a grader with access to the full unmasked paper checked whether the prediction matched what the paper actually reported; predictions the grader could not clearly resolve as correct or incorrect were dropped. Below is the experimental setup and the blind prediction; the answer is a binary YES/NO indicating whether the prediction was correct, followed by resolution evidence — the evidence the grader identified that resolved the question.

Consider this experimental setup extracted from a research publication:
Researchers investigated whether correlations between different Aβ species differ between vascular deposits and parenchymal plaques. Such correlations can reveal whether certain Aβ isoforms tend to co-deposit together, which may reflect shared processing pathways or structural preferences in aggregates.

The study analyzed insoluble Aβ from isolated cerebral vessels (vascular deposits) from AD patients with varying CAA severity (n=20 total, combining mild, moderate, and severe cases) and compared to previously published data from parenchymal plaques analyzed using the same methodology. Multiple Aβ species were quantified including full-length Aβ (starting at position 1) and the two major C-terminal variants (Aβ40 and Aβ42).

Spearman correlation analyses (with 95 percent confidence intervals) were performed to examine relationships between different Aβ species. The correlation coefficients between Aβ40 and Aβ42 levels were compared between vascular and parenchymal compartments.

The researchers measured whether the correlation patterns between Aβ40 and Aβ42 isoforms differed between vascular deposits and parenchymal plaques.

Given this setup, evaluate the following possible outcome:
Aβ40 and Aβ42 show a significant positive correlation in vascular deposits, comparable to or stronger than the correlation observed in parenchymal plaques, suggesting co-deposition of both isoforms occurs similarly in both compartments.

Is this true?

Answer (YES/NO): NO